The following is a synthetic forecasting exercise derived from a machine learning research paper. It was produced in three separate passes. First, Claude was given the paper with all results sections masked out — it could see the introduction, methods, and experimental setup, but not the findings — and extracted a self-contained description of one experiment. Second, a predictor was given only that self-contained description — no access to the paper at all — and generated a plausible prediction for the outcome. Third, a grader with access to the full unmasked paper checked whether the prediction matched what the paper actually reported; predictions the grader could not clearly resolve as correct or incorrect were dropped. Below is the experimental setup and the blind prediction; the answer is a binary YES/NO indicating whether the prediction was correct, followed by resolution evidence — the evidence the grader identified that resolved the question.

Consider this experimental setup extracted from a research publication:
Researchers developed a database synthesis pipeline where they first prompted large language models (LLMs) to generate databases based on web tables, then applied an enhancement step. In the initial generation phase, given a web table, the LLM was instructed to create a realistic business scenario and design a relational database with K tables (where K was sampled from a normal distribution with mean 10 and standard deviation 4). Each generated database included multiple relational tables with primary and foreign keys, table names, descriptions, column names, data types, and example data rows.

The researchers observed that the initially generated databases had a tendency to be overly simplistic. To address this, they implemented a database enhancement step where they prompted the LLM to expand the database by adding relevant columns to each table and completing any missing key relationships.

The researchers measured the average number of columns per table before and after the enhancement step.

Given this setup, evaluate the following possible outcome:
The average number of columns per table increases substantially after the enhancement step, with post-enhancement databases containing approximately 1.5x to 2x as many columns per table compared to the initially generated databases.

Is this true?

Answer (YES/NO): YES